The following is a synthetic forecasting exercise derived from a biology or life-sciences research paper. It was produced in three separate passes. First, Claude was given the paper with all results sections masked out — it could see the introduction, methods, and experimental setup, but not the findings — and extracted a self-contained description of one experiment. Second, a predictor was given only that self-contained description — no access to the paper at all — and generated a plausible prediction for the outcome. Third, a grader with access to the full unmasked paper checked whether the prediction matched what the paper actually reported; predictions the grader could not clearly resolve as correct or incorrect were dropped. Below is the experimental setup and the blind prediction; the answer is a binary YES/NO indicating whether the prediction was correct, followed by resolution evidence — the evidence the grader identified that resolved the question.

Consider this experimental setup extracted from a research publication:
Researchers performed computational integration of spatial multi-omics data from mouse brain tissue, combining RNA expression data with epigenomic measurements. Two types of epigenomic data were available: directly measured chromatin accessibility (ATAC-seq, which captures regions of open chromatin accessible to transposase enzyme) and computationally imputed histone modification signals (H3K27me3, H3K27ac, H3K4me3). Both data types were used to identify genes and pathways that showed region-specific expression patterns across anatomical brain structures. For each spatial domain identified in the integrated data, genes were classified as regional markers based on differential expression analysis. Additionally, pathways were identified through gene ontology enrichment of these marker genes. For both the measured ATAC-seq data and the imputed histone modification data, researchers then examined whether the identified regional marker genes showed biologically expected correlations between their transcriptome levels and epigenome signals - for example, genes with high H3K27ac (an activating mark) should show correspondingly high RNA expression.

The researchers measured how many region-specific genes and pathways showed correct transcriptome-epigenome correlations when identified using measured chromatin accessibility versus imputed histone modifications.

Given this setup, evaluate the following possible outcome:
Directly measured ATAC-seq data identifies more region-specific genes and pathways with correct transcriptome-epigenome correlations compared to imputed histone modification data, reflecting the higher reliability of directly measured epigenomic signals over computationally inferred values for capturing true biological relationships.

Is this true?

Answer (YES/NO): NO